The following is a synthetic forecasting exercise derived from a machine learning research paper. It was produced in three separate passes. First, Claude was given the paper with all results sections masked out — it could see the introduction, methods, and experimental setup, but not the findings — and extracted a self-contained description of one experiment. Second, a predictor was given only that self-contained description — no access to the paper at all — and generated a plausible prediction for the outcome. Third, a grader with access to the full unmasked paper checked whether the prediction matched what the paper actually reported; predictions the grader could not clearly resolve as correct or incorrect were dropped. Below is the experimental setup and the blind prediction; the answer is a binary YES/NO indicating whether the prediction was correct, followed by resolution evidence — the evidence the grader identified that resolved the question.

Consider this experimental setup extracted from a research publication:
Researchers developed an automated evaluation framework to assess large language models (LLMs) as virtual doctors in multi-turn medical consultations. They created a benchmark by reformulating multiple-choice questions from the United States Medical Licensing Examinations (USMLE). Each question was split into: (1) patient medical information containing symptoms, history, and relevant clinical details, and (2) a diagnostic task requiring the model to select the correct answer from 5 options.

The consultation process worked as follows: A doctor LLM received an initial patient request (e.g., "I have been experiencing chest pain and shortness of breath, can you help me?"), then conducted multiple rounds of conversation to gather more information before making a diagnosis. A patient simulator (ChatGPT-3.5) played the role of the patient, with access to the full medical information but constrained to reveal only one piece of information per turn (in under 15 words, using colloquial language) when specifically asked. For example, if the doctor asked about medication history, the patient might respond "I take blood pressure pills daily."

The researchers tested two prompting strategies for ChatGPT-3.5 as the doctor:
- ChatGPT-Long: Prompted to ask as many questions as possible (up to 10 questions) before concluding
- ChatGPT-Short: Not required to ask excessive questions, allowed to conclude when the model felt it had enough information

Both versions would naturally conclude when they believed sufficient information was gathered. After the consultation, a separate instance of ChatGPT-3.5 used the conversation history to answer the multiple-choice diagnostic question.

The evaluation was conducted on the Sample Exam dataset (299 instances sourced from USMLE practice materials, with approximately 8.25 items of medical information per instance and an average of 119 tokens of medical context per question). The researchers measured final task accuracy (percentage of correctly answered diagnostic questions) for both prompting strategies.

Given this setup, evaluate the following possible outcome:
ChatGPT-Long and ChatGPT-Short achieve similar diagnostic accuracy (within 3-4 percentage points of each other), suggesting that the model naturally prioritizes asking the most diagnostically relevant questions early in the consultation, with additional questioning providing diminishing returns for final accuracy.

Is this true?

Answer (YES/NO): YES